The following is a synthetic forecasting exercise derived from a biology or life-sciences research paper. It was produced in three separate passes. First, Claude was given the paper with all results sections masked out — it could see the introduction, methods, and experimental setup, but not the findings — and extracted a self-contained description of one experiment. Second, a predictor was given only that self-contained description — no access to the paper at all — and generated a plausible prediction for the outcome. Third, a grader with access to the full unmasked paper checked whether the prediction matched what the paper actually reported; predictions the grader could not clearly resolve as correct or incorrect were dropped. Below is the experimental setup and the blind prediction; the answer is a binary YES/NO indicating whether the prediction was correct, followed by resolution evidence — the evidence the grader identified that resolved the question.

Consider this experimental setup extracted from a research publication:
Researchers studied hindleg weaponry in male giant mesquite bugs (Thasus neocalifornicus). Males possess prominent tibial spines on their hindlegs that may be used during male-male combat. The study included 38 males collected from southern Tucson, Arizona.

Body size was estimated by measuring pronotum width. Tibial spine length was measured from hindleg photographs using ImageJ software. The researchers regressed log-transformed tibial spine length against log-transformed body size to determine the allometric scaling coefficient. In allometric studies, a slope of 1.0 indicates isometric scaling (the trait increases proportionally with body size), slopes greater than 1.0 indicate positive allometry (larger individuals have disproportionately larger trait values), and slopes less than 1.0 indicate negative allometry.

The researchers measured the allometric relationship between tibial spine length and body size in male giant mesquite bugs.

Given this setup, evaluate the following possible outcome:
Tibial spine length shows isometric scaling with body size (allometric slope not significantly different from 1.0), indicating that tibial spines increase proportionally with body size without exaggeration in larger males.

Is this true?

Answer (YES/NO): YES